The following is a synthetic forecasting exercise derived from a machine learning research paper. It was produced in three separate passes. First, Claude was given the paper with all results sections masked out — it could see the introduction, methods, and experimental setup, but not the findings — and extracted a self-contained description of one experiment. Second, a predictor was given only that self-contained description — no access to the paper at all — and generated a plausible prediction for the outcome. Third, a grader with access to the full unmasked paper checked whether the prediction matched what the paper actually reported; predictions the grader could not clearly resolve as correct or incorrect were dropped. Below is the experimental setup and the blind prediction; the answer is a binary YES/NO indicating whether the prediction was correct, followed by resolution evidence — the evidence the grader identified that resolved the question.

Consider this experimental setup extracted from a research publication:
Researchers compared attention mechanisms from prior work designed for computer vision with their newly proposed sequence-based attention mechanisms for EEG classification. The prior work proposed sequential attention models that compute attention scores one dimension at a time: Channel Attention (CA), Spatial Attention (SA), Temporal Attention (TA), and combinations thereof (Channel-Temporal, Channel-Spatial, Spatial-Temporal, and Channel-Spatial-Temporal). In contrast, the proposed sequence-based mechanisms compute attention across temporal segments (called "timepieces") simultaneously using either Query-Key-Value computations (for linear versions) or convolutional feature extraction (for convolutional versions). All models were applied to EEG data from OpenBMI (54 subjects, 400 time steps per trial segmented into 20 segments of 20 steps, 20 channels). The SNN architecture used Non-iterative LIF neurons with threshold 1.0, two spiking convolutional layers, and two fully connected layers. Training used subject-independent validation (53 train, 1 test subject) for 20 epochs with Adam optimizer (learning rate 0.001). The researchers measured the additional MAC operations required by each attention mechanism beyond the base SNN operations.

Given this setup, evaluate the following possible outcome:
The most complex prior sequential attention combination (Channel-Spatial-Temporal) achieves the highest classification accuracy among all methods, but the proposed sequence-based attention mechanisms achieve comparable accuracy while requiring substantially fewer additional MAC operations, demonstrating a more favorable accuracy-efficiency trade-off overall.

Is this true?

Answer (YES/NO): NO